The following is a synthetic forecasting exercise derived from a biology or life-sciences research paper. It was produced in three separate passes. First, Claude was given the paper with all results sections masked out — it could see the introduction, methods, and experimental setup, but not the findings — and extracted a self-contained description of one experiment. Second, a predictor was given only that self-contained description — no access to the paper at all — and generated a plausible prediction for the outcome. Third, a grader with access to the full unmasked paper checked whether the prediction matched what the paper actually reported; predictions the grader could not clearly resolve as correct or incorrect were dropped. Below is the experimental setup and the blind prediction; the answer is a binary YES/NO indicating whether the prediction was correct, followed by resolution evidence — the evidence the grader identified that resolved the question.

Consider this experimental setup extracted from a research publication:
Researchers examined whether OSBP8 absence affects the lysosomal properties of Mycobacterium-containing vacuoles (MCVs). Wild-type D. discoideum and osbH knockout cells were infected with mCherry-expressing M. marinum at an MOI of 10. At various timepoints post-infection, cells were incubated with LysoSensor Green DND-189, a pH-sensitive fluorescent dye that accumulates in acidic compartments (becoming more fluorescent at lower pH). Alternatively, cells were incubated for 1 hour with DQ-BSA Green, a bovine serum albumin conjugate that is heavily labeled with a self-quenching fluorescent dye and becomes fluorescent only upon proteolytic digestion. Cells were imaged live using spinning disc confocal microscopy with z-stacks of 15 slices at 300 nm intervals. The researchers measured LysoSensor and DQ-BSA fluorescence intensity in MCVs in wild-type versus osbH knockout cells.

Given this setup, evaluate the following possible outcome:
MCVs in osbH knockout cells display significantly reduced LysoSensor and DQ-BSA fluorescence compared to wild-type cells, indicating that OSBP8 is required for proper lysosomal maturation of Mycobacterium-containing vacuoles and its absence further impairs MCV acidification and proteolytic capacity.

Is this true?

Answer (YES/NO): YES